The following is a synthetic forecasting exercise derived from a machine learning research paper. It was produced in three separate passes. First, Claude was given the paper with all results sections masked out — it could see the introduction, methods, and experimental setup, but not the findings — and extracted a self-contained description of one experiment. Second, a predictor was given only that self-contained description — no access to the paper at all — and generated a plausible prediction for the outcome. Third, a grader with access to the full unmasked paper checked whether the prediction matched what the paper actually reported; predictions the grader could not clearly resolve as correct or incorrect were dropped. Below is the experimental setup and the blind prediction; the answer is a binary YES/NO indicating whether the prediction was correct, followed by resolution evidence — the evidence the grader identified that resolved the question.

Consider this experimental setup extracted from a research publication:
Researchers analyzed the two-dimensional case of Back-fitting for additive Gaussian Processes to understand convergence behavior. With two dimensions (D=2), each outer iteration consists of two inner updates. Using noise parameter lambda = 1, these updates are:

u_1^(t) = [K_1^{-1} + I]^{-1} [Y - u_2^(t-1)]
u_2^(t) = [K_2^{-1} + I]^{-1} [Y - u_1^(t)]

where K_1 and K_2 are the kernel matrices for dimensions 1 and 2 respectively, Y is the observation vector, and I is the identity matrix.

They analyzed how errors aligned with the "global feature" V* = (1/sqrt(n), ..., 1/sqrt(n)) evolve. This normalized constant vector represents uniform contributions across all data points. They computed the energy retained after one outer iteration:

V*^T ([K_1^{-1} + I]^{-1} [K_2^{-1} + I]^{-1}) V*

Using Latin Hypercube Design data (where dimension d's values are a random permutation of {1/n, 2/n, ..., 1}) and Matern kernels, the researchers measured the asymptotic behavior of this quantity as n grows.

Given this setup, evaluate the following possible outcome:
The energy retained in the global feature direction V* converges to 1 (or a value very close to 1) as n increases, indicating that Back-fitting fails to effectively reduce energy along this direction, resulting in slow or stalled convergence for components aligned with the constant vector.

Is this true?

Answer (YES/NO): YES